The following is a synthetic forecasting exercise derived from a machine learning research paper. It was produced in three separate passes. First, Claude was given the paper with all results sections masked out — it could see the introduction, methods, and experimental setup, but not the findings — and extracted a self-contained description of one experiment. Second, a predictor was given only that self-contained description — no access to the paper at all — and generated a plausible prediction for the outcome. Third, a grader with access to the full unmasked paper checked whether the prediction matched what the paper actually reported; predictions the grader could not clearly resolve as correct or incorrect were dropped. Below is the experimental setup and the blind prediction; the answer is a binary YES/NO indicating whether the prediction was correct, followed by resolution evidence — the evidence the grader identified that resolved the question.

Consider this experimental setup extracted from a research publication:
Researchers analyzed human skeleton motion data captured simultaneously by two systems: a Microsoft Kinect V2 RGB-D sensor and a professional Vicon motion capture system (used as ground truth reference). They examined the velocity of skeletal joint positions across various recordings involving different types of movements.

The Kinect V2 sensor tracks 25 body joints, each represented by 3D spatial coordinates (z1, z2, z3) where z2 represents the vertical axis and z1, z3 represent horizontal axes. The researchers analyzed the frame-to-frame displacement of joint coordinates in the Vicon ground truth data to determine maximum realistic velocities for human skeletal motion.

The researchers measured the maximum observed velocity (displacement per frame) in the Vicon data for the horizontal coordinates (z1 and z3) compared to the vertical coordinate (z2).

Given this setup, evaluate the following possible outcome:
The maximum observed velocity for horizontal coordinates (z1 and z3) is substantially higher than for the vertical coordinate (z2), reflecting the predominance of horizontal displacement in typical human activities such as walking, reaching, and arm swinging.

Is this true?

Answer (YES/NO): YES